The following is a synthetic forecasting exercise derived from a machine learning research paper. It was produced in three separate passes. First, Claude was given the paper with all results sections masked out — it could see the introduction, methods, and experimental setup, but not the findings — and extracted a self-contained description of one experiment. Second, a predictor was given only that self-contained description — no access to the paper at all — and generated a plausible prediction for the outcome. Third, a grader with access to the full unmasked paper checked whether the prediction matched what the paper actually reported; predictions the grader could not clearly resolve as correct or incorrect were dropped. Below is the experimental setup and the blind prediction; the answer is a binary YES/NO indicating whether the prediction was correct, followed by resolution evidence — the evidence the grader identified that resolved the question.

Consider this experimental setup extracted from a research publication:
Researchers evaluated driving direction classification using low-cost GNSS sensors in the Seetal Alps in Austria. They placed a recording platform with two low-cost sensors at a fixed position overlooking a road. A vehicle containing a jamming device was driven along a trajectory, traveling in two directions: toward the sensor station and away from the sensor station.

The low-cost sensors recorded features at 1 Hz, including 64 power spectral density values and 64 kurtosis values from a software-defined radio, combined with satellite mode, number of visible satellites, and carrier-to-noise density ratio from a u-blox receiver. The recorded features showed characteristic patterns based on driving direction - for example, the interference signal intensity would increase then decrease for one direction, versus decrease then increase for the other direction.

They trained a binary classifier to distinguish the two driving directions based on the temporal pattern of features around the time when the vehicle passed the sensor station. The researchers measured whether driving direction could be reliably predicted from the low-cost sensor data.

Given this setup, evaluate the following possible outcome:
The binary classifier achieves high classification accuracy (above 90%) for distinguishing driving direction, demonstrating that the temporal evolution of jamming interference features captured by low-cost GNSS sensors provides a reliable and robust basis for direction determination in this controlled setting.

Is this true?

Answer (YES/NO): NO